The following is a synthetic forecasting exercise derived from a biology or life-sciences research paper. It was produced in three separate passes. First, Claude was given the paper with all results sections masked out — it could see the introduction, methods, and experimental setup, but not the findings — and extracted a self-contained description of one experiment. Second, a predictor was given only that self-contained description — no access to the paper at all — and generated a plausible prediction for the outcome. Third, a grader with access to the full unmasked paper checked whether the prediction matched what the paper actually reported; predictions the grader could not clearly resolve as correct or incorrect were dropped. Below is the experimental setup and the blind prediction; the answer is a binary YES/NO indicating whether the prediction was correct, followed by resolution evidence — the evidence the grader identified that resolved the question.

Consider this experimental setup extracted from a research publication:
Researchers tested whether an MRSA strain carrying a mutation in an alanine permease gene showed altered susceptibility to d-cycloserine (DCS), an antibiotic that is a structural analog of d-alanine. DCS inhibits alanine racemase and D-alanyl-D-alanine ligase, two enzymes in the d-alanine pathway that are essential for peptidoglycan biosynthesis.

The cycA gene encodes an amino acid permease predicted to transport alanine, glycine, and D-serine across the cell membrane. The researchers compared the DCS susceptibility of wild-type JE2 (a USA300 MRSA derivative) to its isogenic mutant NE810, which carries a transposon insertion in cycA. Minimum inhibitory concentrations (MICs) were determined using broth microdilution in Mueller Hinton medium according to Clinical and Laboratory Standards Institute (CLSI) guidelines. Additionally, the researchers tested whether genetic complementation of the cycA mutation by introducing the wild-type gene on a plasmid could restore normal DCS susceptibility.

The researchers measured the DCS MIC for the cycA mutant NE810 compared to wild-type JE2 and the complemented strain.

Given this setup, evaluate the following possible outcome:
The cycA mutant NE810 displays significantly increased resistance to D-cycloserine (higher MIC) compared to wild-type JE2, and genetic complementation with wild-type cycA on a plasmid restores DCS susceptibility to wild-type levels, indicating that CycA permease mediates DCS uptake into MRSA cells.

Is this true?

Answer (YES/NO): NO